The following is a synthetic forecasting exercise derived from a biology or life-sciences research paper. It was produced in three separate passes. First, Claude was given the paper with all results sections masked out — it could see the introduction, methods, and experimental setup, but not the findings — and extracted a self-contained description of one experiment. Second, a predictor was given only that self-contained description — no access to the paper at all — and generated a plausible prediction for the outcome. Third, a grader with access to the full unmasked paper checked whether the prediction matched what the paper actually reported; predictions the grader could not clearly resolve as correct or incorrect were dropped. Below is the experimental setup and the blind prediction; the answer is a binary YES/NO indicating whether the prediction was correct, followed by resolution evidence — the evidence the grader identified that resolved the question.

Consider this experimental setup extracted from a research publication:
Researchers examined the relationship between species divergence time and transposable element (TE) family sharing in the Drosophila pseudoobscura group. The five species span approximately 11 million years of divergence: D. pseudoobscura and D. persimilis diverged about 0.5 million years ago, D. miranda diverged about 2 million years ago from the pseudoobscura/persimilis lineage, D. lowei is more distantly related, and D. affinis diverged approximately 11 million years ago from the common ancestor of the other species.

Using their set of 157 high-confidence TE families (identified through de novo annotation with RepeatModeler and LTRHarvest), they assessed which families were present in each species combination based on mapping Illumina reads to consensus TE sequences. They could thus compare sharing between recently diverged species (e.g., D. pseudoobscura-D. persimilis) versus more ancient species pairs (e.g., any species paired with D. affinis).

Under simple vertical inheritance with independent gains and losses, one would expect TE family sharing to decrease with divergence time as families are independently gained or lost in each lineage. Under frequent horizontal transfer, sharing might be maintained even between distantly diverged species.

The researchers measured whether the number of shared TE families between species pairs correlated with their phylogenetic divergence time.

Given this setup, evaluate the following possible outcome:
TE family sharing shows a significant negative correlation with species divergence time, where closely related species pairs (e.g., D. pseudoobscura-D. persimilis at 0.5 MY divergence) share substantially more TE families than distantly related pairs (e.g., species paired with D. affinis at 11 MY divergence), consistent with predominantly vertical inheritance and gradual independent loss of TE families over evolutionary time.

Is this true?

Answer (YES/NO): NO